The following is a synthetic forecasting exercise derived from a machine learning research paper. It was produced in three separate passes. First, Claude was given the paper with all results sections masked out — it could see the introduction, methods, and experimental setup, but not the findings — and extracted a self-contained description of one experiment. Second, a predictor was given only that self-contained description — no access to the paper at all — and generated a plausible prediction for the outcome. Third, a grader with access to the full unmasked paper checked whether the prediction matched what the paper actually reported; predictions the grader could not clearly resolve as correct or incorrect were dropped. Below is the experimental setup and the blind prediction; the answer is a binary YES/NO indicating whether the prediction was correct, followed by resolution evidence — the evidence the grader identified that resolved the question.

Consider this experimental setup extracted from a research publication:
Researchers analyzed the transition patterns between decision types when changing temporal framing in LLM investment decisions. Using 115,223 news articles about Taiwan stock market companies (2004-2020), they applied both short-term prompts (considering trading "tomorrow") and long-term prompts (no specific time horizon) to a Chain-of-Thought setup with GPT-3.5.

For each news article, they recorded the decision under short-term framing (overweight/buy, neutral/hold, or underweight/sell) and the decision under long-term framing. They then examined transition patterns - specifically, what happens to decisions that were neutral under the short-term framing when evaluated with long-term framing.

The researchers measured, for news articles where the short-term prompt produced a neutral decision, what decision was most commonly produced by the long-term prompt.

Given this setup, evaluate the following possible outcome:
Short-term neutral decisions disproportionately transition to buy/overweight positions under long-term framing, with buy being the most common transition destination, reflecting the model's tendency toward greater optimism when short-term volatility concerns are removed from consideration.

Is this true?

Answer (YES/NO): NO